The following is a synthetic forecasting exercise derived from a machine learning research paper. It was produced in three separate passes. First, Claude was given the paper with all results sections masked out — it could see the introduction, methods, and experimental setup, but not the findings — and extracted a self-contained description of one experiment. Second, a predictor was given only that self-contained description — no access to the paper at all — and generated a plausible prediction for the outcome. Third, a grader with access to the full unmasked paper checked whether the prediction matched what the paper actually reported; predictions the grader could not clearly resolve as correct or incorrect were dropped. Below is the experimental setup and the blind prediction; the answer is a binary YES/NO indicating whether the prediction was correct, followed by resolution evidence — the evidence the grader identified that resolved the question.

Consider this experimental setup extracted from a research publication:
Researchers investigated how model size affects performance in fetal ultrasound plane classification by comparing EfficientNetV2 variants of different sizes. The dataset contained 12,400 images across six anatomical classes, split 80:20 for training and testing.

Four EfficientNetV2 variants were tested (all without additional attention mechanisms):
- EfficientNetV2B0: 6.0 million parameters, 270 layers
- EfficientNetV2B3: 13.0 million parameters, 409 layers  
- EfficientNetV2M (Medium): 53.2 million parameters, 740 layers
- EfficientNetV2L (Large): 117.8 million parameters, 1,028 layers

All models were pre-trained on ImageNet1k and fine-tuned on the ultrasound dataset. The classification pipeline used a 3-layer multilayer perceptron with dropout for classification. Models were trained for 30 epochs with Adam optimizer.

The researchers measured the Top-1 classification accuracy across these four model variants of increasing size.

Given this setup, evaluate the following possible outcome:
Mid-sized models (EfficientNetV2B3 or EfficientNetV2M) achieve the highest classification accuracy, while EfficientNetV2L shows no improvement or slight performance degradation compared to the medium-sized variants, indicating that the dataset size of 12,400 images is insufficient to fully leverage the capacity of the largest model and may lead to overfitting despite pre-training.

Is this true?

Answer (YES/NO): NO